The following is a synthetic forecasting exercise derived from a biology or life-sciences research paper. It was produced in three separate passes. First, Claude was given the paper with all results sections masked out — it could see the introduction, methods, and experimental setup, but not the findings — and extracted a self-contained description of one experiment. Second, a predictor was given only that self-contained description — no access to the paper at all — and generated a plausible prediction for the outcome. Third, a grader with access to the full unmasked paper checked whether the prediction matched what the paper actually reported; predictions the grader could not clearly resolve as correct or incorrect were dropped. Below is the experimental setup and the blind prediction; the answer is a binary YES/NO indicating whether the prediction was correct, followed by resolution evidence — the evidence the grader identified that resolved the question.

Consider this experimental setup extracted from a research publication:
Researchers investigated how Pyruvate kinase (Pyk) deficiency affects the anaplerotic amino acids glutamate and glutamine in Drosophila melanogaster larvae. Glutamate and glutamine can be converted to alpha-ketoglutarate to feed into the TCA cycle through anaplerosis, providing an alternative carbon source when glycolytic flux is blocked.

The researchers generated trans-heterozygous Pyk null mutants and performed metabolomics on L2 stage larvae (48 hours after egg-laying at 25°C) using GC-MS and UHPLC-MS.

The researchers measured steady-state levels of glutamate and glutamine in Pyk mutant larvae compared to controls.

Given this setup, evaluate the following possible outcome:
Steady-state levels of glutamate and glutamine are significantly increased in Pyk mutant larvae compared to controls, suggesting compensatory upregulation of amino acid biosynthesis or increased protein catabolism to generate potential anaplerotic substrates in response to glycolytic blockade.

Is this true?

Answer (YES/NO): NO